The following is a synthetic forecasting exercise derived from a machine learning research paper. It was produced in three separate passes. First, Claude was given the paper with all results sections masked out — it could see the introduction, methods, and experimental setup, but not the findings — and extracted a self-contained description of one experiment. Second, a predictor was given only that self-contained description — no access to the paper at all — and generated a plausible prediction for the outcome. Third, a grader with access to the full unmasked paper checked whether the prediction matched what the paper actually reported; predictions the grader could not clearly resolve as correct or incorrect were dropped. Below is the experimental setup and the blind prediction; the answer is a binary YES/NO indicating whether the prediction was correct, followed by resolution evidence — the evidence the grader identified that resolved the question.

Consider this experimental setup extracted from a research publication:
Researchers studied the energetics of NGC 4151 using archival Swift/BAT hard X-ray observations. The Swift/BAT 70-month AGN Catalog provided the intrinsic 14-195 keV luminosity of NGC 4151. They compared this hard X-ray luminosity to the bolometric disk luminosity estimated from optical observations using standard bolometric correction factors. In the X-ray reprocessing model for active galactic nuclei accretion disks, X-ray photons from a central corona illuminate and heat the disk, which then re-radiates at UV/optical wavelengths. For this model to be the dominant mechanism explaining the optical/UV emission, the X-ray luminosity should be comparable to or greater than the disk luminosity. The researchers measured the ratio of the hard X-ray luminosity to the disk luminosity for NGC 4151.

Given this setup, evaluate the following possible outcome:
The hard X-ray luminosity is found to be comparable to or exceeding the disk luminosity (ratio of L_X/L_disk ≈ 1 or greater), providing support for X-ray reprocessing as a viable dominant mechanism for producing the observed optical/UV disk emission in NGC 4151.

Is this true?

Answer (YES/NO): NO